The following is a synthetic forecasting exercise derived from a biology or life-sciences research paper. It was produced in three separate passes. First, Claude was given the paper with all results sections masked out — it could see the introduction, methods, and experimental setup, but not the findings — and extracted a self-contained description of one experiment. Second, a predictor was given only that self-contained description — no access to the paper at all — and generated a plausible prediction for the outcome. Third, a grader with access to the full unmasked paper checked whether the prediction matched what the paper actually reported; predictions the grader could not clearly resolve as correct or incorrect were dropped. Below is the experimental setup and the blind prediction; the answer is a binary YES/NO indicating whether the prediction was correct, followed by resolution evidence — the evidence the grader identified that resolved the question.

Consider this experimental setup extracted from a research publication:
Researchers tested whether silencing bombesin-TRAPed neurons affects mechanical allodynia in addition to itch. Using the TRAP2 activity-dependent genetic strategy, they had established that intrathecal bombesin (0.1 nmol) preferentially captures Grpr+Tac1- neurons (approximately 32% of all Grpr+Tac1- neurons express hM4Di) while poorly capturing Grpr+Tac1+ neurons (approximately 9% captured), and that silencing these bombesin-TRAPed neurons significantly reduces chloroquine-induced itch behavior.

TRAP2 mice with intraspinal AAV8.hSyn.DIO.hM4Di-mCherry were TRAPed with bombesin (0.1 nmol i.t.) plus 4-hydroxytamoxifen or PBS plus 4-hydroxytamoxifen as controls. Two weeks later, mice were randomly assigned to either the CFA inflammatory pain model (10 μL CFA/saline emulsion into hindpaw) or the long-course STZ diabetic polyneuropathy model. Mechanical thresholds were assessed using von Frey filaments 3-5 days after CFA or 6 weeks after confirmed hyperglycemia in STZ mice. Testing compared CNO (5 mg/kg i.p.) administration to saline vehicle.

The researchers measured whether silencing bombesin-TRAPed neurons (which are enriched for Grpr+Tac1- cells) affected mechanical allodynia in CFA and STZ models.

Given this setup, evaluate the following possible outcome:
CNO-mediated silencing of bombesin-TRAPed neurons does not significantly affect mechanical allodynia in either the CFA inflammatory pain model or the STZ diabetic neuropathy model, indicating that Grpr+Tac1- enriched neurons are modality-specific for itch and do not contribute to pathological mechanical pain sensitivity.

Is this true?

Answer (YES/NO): YES